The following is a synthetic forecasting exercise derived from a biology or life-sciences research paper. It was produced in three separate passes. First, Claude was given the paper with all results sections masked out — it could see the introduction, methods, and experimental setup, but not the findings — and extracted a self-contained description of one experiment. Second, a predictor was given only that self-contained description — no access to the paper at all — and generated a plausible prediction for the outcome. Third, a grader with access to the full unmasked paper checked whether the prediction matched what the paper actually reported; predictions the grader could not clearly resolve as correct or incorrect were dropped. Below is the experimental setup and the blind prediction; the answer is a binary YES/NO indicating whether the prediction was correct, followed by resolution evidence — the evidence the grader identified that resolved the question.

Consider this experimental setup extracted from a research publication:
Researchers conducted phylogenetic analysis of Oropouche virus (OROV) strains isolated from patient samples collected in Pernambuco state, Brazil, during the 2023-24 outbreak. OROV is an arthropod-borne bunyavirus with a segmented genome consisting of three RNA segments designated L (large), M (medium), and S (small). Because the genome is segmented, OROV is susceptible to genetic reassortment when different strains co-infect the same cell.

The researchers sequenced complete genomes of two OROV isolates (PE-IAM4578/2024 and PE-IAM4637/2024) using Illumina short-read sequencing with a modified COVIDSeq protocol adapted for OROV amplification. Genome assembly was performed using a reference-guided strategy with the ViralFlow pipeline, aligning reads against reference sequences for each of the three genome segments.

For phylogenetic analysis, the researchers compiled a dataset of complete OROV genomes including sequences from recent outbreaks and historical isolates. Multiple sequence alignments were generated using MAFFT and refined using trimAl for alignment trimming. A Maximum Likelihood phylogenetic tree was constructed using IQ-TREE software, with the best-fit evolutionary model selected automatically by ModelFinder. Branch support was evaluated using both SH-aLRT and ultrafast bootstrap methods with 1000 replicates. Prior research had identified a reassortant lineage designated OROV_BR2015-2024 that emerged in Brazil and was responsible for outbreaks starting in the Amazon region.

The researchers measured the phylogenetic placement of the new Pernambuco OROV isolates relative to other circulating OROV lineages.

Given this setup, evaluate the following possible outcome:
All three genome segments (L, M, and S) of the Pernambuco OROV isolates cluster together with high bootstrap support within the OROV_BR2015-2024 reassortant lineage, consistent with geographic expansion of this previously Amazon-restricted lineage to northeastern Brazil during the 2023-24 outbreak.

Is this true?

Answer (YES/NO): YES